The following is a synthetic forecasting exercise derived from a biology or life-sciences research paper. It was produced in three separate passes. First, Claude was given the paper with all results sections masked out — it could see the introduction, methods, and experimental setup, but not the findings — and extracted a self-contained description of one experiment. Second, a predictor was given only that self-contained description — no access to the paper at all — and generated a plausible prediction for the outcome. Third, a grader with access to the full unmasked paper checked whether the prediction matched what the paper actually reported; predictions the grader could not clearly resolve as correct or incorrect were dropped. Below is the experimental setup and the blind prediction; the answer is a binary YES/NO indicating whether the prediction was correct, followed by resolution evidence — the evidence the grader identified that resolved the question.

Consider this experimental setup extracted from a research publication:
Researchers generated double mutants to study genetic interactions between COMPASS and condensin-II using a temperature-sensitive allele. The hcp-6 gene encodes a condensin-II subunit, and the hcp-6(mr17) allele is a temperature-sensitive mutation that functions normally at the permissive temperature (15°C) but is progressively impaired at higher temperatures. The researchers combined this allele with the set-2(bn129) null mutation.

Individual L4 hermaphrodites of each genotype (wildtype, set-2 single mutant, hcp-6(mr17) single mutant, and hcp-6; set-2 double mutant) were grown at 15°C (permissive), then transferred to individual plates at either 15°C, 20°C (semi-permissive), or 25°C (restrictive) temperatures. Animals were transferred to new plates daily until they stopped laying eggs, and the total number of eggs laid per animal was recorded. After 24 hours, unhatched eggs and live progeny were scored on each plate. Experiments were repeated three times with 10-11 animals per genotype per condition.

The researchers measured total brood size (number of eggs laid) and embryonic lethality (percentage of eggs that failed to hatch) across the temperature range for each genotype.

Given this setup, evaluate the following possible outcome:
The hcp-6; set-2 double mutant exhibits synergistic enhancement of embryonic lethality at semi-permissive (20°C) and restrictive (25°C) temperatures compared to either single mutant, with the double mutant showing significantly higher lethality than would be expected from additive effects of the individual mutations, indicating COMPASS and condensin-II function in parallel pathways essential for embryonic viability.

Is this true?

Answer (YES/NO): NO